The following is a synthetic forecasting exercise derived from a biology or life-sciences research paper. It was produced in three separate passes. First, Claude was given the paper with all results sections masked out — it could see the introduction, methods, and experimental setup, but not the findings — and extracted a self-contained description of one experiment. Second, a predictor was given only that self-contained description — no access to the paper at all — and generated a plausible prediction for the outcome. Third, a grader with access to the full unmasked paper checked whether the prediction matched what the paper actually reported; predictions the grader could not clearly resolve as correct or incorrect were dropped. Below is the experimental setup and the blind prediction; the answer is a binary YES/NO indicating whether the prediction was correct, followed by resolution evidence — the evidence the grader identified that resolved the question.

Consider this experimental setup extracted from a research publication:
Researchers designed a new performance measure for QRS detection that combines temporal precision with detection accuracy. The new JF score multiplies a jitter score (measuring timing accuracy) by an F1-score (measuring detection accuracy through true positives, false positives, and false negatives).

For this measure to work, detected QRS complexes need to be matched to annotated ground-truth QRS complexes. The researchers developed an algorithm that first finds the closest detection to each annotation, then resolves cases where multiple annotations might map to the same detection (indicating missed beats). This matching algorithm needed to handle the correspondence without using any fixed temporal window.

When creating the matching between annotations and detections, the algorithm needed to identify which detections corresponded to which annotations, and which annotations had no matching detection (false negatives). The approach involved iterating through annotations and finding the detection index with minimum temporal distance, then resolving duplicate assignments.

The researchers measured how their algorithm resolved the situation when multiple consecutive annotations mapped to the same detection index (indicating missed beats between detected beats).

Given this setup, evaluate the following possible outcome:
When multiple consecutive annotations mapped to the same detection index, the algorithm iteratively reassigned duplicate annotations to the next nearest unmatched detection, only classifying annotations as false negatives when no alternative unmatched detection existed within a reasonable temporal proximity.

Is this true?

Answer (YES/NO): NO